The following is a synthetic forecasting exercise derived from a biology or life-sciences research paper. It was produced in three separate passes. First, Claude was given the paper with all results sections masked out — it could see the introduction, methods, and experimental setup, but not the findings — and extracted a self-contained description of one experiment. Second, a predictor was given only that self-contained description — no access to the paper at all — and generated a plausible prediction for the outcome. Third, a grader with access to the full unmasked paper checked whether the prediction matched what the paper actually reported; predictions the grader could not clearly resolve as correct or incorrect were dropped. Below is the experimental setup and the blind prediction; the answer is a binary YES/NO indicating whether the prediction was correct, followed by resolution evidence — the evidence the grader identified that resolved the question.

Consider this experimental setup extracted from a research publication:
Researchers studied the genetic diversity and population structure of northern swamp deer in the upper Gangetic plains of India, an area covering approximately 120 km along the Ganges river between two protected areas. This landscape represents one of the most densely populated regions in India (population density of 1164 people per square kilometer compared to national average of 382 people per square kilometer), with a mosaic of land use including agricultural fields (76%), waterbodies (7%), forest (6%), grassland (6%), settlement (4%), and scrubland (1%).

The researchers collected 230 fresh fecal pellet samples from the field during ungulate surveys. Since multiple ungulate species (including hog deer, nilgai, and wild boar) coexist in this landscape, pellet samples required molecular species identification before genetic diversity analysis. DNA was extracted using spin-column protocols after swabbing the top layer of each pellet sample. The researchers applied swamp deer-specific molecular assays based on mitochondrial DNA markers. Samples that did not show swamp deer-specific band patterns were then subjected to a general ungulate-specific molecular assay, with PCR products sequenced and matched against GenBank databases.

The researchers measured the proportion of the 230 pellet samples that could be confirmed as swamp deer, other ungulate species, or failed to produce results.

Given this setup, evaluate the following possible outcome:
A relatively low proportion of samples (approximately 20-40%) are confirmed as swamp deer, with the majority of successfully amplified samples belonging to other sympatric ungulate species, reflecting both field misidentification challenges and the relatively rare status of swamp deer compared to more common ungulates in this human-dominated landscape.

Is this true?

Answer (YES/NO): NO